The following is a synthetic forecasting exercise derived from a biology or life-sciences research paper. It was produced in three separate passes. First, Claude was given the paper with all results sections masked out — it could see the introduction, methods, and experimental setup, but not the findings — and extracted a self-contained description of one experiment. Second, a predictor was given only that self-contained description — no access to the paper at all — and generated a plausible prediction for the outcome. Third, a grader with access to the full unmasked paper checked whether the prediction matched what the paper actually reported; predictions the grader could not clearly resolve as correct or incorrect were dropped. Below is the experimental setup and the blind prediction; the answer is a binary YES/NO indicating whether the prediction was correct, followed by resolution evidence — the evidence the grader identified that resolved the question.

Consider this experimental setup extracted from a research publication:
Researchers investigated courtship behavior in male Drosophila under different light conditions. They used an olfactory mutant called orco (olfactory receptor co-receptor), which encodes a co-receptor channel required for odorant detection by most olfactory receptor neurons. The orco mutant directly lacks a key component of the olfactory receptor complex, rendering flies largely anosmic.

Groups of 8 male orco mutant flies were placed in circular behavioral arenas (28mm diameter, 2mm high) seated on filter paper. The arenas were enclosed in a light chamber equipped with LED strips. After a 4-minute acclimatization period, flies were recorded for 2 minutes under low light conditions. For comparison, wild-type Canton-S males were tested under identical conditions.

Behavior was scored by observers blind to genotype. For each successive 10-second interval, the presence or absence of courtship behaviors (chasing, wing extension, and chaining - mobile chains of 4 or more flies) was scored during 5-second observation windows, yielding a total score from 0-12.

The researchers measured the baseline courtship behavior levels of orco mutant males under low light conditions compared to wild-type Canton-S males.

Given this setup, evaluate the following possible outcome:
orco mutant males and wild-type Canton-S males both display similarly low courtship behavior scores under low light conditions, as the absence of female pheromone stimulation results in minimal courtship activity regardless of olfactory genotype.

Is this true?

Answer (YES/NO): NO